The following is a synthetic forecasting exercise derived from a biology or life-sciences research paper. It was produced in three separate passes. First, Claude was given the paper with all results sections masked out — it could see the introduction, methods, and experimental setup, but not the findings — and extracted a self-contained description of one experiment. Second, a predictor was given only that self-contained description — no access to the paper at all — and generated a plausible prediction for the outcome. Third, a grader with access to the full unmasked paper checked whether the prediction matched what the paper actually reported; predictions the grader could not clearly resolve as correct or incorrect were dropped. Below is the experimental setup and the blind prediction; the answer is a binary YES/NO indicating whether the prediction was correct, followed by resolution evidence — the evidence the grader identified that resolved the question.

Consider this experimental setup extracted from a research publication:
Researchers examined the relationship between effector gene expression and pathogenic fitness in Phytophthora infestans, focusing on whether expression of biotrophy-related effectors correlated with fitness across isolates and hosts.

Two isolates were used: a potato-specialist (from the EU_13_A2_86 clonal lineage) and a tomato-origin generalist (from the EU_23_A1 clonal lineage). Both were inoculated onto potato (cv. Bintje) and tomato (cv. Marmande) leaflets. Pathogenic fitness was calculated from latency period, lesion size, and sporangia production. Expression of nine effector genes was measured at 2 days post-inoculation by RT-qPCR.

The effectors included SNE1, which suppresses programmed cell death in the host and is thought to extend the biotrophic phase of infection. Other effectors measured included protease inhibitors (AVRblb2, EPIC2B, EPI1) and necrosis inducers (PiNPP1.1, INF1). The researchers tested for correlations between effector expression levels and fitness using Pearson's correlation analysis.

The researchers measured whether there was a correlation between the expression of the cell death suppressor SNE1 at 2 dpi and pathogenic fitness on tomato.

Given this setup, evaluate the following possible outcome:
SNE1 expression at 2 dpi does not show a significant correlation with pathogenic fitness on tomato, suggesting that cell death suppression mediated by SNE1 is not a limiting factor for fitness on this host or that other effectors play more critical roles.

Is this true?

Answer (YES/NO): NO